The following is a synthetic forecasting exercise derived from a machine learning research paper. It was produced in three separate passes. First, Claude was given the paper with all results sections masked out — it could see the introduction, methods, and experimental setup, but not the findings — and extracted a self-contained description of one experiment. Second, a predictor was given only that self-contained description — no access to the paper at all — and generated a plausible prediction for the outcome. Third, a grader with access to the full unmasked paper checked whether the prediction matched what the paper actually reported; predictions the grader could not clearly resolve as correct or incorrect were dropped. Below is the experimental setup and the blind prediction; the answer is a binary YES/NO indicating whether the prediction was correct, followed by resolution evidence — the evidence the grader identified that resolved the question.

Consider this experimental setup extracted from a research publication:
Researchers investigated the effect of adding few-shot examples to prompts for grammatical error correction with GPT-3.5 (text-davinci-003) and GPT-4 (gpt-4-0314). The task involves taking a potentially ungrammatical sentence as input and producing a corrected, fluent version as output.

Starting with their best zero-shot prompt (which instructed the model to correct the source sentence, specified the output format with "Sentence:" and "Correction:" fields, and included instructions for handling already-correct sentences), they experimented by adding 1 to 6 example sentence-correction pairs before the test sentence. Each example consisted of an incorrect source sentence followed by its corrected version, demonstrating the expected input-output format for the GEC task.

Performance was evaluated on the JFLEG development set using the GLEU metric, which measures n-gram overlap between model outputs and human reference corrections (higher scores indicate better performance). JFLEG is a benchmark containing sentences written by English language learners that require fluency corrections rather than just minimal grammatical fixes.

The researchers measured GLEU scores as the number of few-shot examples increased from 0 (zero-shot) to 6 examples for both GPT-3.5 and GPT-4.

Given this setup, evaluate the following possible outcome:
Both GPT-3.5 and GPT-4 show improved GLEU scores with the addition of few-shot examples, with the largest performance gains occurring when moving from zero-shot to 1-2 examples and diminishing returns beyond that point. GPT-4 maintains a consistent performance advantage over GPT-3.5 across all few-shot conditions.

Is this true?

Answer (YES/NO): NO